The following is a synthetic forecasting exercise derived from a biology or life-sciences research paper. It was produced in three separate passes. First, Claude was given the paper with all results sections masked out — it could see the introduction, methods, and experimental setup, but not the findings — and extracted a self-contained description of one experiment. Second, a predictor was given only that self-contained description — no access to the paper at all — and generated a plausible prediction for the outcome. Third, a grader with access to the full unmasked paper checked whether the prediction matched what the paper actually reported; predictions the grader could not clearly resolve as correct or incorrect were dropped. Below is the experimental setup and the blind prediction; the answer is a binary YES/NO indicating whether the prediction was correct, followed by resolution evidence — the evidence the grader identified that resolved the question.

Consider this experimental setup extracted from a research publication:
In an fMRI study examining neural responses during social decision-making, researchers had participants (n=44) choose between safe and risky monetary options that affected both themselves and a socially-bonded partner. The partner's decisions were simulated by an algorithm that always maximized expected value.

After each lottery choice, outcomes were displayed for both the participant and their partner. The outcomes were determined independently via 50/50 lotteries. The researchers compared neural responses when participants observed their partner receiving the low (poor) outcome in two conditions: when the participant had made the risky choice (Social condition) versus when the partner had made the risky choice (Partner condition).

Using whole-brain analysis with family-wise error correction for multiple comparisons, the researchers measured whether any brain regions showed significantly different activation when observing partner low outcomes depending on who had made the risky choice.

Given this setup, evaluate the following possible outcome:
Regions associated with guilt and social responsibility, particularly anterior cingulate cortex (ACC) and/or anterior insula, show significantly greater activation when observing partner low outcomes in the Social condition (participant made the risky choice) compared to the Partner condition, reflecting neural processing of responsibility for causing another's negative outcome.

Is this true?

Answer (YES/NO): NO